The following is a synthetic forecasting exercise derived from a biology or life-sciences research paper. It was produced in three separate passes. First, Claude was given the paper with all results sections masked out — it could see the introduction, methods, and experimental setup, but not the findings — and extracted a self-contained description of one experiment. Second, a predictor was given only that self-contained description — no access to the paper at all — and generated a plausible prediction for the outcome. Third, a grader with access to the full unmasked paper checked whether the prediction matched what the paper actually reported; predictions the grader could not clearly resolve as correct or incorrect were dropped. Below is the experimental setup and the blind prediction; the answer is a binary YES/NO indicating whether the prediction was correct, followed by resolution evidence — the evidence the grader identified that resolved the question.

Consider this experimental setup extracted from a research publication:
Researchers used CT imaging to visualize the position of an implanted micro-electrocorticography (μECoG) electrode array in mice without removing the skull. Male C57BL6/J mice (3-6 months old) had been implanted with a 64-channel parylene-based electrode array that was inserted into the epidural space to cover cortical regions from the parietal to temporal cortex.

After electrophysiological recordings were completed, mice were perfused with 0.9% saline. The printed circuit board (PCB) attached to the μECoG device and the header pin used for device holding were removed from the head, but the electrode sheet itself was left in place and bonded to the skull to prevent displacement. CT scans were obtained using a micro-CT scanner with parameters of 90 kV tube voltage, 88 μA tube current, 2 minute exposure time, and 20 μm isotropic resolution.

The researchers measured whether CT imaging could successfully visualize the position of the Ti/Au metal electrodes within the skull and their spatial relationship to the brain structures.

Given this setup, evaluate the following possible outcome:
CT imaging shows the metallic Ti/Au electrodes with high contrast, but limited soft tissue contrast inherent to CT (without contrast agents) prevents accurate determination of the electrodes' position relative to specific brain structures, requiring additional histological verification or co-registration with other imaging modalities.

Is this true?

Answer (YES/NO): NO